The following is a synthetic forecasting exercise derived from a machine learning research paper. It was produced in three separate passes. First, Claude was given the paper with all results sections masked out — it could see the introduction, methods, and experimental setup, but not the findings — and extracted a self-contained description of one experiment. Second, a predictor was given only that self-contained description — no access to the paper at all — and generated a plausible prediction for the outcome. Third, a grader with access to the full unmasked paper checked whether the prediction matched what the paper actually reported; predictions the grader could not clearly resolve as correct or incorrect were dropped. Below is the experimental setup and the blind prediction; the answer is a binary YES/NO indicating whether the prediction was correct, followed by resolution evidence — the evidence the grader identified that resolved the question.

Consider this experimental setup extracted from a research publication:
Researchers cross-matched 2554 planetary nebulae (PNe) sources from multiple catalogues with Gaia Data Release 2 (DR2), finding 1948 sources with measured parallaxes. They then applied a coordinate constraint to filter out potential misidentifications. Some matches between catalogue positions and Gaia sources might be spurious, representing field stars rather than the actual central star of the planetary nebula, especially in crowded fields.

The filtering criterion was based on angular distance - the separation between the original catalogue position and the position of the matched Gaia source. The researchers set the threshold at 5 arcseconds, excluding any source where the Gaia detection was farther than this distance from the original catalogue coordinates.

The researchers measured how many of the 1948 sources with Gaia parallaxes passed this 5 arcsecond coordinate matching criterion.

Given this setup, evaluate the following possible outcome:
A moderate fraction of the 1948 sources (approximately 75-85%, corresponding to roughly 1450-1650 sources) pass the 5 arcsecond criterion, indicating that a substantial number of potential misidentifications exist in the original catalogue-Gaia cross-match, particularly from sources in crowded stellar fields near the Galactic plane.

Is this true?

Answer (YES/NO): NO